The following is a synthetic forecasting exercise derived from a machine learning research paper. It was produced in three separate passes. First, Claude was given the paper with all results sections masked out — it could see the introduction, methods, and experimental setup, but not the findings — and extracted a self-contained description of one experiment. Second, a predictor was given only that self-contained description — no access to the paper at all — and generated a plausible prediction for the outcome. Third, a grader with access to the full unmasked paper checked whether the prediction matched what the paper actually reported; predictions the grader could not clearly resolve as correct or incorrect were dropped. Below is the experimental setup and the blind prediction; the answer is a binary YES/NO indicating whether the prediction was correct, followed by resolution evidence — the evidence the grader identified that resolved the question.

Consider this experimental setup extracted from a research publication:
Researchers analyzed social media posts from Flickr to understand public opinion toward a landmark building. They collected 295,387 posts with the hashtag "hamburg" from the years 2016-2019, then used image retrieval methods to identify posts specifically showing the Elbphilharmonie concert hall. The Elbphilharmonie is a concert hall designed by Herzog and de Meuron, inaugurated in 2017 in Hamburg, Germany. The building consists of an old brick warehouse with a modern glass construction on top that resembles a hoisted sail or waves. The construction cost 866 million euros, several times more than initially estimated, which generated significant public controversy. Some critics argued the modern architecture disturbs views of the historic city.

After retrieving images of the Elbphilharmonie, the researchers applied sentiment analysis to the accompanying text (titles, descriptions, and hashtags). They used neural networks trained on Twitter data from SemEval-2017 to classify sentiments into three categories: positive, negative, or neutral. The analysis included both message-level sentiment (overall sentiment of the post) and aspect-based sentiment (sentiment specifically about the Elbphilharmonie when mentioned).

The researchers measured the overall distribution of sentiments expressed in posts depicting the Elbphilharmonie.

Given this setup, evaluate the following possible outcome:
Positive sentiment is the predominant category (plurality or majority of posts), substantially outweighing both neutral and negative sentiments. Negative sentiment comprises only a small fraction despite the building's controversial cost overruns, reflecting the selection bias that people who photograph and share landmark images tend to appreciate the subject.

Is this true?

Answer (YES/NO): NO